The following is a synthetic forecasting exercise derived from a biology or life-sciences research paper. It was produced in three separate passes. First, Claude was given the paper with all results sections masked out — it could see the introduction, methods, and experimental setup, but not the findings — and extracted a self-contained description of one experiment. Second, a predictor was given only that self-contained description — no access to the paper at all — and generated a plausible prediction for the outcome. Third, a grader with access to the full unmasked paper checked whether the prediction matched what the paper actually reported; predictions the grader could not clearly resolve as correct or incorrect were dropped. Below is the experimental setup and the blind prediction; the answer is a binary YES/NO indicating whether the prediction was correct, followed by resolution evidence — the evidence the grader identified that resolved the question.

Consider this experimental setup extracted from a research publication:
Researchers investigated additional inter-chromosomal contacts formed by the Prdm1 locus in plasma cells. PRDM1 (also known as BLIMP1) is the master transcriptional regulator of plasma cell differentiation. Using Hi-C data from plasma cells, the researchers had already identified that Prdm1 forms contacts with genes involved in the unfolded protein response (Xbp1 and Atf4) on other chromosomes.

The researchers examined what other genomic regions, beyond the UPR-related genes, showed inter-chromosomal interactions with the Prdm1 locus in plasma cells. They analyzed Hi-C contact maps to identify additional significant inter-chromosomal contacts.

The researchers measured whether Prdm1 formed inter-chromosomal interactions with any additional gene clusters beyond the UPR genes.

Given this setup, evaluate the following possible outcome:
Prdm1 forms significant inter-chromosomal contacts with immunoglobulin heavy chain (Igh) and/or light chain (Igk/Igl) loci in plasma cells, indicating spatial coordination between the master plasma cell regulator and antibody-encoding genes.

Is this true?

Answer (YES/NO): NO